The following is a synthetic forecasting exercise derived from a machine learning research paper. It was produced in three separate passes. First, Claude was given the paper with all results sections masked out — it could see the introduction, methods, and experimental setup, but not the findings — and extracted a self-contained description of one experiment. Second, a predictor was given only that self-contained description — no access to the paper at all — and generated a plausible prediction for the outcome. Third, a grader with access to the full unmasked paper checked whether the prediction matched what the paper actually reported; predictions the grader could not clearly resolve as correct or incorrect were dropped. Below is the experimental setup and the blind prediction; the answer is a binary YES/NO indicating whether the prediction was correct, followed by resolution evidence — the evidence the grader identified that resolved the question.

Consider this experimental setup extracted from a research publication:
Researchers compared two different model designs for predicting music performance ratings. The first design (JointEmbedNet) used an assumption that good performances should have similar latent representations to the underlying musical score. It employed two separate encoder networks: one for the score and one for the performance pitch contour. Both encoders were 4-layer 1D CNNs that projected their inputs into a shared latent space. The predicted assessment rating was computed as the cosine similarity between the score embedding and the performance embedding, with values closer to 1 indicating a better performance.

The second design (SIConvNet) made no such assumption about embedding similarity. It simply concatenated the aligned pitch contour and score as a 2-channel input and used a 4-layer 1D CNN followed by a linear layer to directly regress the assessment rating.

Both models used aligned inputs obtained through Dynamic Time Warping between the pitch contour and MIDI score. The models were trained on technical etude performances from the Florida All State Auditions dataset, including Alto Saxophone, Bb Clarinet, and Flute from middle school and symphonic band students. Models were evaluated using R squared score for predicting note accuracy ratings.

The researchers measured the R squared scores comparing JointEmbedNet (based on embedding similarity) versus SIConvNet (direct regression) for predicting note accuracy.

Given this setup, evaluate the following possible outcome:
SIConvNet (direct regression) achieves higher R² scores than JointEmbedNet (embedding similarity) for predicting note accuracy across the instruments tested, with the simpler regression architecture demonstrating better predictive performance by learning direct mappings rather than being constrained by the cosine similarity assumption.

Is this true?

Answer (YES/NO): NO